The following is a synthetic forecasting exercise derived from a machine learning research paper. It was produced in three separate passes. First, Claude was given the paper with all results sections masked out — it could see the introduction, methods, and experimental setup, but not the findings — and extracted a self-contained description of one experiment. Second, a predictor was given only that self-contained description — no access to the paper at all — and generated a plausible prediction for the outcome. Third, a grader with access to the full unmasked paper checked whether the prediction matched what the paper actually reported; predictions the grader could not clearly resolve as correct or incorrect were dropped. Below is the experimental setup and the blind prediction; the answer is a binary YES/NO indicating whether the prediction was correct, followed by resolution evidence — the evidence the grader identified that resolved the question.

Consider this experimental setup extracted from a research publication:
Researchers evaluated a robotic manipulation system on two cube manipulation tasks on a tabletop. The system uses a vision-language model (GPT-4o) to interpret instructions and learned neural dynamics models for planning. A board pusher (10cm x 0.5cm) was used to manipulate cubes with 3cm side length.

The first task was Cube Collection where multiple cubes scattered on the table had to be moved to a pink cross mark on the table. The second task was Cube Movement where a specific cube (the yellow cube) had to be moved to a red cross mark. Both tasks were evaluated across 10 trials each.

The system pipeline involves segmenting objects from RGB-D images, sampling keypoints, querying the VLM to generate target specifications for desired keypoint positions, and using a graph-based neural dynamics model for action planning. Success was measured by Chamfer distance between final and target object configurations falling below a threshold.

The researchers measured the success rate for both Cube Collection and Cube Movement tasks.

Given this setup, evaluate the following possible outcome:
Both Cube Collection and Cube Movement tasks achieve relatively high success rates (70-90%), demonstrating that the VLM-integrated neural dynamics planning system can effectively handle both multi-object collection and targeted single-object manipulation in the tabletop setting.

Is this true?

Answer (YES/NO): NO